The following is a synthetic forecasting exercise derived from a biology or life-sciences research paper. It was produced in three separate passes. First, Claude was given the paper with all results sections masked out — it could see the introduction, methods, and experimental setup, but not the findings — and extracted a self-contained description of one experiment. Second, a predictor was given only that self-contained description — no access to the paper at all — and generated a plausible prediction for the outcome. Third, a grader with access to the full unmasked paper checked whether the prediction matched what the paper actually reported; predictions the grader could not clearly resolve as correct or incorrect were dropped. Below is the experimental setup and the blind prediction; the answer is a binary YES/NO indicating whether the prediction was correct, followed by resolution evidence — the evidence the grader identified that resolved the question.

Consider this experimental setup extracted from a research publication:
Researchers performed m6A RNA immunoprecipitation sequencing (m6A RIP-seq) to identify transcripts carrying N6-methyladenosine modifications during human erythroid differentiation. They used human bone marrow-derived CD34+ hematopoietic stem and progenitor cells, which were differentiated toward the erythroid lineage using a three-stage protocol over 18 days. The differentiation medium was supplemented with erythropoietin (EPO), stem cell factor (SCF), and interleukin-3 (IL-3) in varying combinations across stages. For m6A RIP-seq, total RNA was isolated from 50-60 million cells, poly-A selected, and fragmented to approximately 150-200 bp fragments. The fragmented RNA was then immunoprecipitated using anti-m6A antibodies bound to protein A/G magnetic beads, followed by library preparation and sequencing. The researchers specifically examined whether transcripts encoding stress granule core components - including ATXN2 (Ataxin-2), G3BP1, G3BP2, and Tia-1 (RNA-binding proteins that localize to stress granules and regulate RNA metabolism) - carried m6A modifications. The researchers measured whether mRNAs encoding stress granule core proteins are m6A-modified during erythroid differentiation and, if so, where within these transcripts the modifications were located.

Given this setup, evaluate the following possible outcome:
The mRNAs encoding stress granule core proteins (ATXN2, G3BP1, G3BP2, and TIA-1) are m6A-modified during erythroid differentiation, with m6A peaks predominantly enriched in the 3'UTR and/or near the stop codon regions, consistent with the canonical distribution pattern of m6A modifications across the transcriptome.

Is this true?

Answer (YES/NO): YES